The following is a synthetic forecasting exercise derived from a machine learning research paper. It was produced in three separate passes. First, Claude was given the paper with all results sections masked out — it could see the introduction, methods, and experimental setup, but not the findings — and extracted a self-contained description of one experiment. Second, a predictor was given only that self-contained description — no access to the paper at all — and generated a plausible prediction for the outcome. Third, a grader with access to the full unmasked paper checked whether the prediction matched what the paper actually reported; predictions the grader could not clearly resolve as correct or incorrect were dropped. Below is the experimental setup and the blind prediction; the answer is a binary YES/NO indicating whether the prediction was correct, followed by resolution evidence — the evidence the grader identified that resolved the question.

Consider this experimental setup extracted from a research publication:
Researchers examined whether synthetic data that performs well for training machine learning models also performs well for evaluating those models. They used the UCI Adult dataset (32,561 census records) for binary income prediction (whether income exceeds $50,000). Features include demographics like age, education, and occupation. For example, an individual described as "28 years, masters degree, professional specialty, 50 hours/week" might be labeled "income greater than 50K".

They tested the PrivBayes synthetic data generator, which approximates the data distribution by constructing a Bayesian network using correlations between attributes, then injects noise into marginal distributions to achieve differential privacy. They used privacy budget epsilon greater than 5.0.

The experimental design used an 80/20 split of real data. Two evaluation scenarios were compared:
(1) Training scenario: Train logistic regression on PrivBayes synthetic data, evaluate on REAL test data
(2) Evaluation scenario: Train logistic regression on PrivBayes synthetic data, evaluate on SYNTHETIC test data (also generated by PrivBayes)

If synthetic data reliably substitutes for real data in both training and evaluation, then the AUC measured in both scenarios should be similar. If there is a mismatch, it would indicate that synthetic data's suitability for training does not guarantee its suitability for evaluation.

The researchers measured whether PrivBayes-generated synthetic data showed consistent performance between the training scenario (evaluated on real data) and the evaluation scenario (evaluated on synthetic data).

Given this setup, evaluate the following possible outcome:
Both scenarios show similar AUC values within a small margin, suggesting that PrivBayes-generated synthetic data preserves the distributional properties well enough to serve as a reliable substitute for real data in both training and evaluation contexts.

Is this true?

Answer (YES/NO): NO